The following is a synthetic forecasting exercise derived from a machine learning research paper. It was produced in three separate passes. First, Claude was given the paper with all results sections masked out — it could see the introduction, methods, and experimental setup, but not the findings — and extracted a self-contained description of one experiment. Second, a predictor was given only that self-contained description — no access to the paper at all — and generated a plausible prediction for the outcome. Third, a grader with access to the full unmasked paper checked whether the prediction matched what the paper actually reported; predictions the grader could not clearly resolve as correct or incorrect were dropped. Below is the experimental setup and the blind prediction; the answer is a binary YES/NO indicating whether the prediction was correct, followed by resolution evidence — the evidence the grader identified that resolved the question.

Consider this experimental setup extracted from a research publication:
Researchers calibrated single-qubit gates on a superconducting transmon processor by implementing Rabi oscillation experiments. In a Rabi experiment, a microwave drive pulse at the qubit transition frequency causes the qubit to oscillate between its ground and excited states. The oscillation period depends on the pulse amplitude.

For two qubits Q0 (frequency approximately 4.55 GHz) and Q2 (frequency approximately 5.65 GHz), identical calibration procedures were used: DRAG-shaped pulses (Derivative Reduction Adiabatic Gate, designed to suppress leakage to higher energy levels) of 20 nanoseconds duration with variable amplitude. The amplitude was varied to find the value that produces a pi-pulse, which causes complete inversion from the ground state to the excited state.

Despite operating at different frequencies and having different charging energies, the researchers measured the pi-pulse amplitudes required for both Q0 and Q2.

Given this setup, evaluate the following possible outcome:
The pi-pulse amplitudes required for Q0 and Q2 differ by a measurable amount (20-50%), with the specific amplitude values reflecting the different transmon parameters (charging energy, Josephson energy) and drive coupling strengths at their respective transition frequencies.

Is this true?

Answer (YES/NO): NO